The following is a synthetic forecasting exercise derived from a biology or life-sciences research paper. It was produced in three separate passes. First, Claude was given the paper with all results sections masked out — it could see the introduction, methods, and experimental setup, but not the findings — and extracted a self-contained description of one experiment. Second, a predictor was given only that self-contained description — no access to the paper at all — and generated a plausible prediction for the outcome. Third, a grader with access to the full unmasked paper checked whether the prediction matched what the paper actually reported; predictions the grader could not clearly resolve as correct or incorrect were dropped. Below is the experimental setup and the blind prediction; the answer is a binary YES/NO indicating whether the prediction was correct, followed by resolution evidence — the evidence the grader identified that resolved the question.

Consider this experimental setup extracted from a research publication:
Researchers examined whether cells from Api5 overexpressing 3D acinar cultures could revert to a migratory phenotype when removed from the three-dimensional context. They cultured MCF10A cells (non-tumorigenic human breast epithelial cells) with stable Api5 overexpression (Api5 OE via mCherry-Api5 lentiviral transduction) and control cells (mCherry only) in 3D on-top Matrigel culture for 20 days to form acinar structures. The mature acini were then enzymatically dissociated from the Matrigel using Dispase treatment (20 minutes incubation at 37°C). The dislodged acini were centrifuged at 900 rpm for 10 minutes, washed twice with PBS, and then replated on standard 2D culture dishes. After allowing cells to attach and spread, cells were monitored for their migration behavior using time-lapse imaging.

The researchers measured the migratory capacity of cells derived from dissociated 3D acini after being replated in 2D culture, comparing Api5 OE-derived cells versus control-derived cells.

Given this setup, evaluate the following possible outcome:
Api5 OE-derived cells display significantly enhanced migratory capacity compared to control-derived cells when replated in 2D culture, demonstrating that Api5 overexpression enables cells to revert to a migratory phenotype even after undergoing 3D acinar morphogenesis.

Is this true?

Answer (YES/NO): YES